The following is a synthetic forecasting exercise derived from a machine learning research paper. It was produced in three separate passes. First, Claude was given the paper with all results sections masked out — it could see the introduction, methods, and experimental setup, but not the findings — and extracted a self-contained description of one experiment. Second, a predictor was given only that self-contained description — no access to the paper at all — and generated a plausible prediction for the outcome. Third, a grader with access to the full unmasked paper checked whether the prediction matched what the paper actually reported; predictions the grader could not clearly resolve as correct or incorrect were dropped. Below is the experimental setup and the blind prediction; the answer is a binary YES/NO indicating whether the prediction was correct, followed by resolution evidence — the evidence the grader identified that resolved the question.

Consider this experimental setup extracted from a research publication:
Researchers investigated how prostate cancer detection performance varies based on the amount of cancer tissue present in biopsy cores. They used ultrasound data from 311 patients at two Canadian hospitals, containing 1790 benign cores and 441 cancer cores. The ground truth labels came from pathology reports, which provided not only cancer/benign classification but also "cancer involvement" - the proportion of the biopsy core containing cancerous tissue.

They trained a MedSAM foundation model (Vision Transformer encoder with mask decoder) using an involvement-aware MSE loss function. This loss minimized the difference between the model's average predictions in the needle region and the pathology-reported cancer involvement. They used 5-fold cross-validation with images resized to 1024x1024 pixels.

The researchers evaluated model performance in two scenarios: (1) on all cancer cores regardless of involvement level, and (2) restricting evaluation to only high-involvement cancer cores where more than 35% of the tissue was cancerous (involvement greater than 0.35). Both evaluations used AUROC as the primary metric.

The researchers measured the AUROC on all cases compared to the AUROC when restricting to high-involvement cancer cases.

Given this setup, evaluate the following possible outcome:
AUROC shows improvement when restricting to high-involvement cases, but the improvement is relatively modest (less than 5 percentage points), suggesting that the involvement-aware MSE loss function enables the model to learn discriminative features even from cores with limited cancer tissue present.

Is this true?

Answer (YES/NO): NO